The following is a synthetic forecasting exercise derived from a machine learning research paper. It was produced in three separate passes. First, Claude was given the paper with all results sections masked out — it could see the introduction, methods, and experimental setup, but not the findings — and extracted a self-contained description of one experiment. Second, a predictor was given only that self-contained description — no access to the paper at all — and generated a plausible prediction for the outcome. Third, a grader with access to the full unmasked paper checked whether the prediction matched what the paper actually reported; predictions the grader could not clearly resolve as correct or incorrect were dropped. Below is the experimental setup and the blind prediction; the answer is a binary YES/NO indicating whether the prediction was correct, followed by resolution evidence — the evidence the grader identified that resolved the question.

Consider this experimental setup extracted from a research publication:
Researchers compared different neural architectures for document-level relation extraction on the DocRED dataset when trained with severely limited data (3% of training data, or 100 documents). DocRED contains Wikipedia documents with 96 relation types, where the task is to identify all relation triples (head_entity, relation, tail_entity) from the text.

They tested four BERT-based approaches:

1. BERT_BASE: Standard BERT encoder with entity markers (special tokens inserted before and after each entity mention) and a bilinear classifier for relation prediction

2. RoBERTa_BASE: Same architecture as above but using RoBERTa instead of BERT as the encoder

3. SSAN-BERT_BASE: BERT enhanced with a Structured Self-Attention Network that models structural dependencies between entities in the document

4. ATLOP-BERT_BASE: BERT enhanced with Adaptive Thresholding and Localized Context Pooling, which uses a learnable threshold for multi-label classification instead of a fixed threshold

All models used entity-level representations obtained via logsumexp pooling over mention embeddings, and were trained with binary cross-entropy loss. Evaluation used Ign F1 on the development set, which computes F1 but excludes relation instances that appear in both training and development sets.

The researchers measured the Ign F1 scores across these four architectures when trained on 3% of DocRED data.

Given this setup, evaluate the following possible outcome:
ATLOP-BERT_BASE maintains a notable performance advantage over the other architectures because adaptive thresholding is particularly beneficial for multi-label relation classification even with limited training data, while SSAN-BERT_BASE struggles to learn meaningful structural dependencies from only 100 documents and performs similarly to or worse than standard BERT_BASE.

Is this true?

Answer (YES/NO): YES